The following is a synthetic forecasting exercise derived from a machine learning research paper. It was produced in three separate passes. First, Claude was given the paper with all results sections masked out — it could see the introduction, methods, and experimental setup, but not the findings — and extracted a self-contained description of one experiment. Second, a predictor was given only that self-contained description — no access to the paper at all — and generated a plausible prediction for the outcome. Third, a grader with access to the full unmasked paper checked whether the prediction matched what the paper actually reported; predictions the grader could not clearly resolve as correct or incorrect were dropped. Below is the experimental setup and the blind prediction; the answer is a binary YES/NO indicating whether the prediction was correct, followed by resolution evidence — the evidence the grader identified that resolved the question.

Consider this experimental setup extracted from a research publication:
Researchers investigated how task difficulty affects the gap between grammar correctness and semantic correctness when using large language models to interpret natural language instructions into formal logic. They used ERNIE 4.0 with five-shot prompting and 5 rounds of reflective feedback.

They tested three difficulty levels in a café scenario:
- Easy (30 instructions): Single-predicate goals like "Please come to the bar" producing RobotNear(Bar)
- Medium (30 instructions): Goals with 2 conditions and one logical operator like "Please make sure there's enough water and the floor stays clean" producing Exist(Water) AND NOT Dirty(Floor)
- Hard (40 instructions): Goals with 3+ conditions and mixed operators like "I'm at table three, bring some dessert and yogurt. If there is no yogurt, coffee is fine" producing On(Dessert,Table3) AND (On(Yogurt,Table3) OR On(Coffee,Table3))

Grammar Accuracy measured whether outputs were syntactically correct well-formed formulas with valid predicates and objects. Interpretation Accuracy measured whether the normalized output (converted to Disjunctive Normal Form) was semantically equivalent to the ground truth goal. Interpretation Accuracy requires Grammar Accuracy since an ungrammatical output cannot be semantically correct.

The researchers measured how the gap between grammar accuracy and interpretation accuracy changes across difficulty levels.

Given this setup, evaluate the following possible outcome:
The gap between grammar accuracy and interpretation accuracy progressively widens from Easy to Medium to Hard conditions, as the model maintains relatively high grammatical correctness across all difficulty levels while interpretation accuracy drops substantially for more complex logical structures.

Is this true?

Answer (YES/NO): YES